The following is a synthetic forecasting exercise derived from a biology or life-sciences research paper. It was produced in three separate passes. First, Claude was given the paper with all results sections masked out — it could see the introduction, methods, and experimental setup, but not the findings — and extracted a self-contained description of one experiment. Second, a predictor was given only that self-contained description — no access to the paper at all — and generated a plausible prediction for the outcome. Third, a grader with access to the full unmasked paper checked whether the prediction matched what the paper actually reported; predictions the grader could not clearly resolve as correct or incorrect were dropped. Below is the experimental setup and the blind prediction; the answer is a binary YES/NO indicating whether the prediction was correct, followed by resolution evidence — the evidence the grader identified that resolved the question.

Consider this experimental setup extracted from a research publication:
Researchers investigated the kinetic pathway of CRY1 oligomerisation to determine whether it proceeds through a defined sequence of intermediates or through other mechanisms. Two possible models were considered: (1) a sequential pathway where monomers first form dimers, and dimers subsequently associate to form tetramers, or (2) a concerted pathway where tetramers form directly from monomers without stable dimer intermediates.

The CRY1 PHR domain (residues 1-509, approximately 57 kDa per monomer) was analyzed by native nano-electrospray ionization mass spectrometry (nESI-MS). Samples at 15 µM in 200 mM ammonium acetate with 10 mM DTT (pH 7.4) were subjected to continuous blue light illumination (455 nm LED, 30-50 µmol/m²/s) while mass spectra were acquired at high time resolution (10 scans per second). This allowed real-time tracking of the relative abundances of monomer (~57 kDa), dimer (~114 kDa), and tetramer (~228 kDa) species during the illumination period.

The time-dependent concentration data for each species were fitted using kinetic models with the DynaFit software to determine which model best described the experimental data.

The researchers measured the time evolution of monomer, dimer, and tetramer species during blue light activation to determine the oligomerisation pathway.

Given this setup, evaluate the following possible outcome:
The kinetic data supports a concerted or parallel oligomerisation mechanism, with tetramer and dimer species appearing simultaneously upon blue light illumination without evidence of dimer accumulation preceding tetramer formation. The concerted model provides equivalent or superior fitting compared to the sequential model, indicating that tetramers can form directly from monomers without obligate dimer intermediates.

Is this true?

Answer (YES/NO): NO